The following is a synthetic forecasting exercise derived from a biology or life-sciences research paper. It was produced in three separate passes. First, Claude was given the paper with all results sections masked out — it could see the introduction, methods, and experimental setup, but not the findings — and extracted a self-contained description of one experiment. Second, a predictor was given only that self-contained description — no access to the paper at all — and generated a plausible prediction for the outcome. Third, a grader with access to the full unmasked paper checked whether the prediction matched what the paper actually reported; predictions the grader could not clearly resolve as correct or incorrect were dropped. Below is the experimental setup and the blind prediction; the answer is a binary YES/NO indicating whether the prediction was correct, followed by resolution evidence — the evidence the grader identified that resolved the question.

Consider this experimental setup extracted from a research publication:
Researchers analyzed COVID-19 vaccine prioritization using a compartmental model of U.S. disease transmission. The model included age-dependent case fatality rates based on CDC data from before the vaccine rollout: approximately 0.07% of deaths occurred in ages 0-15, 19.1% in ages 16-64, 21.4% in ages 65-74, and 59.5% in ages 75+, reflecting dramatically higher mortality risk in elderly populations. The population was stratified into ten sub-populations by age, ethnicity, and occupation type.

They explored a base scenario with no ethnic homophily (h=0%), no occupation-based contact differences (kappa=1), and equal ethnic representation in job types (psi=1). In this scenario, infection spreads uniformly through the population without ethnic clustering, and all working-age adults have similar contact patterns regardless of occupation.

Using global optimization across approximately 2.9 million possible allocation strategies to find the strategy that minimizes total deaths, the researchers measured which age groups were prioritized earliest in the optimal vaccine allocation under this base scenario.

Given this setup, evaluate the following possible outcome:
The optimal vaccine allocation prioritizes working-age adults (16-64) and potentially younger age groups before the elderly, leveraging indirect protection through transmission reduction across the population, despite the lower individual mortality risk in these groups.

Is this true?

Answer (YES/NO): NO